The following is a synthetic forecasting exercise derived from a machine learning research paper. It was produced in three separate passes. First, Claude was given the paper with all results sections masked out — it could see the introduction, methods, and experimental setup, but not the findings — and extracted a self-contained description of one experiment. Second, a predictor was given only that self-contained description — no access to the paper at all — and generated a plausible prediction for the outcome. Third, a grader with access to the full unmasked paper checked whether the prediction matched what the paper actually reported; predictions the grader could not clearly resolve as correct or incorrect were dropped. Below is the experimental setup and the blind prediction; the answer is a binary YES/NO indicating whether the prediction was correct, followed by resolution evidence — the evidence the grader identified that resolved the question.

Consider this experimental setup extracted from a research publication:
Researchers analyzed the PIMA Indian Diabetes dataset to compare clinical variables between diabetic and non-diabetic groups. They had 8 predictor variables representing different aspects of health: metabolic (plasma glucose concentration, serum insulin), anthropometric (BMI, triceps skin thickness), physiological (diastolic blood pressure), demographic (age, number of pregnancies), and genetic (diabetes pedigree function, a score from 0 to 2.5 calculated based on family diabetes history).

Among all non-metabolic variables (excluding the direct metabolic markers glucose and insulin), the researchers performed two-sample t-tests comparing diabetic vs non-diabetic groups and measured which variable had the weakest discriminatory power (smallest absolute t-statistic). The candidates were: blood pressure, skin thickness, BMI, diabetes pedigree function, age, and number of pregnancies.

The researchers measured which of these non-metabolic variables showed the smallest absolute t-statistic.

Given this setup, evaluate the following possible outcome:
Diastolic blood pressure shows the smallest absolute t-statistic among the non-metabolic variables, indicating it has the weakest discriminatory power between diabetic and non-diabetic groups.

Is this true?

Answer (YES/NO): NO